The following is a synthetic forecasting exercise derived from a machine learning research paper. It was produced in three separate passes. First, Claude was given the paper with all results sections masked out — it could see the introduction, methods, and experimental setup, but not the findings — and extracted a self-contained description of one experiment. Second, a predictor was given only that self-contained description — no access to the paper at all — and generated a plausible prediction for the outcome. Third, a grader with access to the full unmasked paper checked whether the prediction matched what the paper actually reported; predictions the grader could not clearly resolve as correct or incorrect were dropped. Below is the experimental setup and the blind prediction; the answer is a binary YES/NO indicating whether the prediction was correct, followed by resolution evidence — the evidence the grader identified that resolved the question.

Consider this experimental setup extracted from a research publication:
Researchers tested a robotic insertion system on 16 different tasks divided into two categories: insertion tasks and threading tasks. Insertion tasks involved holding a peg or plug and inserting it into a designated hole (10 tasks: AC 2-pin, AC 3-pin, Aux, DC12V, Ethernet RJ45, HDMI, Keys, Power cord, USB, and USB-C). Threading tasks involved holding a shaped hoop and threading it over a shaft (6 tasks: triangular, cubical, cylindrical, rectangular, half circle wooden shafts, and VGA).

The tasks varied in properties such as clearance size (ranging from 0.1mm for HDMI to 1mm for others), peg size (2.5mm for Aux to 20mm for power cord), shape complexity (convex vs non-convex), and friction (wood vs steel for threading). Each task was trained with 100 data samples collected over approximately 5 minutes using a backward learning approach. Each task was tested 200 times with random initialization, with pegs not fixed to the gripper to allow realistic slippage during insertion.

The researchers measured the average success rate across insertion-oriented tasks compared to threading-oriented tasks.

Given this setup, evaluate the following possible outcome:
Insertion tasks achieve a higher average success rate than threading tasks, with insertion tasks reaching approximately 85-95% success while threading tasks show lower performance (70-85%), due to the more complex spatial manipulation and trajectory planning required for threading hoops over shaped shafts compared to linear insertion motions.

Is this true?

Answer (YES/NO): NO